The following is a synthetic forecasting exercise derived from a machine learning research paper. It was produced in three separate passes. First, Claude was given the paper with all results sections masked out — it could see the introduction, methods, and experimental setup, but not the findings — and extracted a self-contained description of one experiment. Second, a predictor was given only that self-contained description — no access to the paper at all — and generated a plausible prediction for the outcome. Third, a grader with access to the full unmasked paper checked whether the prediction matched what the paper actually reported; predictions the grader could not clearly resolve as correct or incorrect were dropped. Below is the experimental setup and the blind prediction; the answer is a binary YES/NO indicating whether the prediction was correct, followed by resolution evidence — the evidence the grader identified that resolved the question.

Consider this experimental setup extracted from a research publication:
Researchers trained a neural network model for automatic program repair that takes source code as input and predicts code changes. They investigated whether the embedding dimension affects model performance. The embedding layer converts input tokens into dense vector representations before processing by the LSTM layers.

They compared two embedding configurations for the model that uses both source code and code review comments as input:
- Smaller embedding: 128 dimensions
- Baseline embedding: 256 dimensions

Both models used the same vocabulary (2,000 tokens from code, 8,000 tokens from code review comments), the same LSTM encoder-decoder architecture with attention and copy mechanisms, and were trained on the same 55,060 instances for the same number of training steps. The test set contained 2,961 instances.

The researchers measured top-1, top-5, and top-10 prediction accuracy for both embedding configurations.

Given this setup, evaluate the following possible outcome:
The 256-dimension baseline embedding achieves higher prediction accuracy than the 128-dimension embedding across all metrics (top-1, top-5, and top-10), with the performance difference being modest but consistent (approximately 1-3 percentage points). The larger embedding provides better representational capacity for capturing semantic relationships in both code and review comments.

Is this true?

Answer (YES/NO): NO